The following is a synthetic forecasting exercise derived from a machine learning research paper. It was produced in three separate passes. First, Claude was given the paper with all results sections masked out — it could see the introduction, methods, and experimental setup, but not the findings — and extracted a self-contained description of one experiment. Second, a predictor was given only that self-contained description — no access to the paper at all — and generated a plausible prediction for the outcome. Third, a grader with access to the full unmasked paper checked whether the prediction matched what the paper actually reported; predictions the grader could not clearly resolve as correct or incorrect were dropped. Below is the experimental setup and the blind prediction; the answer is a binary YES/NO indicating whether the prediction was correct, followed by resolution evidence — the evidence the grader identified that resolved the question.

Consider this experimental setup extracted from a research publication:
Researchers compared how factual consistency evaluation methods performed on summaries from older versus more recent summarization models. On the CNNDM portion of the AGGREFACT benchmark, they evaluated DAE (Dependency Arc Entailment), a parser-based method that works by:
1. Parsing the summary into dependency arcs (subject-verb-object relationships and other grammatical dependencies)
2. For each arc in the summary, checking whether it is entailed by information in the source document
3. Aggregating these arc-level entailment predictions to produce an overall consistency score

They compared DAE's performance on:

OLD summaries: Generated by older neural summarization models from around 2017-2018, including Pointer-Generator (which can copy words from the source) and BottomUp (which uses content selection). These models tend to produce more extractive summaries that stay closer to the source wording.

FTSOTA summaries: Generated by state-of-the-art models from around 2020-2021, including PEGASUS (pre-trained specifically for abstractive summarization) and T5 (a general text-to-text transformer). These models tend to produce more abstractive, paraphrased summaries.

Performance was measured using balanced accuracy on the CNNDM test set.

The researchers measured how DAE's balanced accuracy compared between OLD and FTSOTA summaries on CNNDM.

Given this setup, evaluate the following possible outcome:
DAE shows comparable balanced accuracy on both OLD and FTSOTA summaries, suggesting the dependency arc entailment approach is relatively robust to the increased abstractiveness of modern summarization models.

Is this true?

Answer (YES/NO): NO